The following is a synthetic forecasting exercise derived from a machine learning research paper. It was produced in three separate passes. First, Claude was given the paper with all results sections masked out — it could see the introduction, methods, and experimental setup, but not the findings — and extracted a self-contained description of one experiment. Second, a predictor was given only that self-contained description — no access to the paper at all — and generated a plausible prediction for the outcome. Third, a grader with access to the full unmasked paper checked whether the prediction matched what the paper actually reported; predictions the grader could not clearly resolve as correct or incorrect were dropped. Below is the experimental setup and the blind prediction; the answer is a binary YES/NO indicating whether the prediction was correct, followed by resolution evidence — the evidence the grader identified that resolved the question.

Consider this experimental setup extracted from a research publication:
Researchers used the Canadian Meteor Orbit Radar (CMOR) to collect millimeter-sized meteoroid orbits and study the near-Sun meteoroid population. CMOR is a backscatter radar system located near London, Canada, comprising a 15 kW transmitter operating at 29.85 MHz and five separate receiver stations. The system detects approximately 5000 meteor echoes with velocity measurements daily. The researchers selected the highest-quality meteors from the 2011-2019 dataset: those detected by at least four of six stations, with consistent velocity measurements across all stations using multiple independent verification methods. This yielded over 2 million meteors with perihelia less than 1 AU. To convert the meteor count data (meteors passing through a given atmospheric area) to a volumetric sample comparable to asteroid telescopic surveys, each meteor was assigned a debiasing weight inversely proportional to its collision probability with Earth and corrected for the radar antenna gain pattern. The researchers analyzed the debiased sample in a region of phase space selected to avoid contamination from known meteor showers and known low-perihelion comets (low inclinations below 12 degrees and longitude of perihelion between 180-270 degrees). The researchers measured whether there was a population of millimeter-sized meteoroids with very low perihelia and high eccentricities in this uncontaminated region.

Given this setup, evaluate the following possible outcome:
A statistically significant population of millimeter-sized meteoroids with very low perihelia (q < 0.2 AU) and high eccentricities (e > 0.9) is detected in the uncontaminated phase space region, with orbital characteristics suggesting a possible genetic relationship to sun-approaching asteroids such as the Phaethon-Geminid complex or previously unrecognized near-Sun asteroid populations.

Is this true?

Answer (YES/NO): YES